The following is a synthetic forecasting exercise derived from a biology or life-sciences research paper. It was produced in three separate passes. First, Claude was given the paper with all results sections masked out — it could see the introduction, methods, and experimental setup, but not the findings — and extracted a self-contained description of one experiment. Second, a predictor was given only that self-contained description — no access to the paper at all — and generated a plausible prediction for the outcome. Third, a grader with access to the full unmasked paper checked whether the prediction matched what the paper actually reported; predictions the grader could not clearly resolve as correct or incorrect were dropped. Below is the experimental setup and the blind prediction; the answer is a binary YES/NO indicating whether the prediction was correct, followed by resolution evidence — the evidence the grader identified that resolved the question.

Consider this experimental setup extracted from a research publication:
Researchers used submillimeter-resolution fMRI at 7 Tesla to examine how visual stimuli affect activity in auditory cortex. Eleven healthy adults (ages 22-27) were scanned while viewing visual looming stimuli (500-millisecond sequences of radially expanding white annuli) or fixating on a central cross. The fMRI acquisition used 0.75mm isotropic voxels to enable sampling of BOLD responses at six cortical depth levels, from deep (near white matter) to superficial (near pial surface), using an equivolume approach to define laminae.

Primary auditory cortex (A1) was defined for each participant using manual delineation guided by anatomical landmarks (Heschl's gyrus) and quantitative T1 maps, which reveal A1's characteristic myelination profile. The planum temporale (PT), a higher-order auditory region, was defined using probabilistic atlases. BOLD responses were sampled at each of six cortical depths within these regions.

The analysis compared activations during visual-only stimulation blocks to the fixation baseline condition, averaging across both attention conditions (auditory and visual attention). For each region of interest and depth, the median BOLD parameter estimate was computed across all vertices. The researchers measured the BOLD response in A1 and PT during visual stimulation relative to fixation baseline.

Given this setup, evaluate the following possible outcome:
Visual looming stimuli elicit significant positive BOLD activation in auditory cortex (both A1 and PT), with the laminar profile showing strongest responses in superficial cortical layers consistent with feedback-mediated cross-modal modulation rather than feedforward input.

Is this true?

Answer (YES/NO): NO